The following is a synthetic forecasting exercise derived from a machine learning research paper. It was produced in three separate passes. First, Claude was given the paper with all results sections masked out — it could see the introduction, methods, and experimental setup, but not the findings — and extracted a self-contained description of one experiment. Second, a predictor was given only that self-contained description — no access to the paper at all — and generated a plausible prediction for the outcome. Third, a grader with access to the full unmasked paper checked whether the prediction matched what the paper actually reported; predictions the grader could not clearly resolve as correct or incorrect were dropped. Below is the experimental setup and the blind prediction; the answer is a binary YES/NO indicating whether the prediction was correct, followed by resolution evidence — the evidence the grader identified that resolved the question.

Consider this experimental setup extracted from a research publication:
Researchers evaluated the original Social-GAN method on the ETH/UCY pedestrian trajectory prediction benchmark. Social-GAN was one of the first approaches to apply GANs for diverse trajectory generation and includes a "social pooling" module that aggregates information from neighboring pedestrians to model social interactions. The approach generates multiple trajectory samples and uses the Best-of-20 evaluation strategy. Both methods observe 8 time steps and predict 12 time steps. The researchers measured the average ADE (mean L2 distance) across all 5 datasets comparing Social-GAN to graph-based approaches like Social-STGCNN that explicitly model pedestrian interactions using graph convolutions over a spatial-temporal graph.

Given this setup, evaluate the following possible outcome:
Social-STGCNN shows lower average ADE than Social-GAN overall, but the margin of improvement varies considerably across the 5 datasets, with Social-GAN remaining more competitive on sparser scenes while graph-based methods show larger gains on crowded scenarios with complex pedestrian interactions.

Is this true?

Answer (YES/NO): NO